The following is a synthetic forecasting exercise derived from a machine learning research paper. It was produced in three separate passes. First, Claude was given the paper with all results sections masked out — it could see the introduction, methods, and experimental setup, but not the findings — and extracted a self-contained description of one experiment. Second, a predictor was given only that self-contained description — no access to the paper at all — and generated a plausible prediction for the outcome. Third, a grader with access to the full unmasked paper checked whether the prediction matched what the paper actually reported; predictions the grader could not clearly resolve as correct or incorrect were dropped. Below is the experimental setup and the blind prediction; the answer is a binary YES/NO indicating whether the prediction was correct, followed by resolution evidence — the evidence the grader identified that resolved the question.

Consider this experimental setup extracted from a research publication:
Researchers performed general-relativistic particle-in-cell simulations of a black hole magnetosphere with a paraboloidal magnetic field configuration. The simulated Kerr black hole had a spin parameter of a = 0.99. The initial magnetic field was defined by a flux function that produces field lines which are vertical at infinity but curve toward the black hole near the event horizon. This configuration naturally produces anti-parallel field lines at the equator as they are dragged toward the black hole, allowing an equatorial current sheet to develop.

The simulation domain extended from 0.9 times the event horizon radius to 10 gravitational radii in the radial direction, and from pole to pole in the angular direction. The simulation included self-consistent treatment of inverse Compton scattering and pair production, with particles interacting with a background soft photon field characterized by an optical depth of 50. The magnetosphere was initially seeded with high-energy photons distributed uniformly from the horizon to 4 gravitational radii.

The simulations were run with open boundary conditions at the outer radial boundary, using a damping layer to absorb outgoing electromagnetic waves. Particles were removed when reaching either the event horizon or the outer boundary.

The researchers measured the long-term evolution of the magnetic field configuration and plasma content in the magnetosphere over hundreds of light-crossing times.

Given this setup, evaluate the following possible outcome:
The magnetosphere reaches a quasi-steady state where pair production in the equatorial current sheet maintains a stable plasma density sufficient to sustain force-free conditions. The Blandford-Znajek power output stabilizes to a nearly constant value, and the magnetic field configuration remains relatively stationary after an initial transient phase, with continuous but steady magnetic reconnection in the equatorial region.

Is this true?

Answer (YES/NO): NO